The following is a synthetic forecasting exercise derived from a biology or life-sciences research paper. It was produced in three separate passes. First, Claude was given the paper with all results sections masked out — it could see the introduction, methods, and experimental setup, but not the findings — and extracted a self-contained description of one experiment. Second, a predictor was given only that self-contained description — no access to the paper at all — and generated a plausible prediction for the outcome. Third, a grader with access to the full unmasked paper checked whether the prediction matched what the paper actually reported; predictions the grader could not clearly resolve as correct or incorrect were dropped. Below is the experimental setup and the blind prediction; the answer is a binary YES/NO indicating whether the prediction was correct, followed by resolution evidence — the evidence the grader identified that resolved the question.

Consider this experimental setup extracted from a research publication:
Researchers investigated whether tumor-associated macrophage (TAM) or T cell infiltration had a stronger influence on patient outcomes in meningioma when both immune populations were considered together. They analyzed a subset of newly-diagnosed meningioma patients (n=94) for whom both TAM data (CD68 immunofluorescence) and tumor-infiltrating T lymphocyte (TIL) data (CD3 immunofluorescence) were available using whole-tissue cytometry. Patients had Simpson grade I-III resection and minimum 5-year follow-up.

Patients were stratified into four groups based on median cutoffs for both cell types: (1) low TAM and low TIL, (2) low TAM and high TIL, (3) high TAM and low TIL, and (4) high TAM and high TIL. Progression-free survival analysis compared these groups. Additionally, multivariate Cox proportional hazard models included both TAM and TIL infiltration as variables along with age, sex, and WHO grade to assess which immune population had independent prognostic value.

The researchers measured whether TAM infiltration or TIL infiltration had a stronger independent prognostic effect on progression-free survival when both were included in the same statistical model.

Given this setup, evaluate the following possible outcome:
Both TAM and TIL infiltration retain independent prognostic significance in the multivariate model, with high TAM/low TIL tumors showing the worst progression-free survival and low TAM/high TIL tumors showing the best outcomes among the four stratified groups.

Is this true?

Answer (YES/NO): NO